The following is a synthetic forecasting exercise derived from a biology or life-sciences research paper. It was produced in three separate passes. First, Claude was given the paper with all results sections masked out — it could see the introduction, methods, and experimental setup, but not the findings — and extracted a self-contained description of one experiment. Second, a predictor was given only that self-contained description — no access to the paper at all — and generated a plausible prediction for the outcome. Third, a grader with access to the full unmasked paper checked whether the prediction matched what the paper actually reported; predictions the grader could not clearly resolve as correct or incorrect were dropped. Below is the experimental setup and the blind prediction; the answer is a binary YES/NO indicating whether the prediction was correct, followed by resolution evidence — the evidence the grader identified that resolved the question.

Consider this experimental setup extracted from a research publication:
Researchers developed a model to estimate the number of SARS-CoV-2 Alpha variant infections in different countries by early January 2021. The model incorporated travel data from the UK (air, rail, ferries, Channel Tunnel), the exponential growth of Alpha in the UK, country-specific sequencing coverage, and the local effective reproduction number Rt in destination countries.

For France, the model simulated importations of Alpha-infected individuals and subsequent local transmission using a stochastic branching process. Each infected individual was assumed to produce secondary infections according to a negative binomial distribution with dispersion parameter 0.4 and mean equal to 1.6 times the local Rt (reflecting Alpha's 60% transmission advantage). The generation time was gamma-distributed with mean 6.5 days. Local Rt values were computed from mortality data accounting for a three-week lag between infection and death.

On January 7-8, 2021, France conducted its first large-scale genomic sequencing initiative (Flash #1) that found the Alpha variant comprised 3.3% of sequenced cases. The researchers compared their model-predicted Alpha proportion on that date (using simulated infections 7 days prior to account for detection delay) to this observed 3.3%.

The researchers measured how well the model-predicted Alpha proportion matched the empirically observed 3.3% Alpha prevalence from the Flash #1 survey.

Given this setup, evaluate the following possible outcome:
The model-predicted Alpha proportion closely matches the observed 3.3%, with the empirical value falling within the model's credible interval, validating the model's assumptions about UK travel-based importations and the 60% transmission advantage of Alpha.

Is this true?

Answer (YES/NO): YES